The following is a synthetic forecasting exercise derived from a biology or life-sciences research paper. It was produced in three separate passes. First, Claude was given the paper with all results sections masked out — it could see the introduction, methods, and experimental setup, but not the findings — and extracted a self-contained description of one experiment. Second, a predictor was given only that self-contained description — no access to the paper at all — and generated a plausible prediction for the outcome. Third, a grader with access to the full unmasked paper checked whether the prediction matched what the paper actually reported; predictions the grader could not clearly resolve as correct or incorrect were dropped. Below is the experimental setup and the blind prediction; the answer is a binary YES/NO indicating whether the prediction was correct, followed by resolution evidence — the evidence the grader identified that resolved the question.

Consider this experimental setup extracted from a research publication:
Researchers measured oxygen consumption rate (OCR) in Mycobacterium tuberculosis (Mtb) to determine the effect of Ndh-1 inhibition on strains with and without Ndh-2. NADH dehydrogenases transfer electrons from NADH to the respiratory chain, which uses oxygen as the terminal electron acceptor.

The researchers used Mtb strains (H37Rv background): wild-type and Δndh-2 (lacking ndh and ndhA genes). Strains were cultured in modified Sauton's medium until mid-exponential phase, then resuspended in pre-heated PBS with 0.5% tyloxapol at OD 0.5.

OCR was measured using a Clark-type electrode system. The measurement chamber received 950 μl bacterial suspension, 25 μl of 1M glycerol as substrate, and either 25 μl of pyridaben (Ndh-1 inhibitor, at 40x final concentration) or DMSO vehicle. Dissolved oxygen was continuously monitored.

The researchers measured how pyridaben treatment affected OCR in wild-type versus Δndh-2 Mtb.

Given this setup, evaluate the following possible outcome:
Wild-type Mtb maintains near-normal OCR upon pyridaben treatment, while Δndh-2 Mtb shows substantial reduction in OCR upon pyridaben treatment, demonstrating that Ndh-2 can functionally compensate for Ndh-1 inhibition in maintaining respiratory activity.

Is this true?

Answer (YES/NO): YES